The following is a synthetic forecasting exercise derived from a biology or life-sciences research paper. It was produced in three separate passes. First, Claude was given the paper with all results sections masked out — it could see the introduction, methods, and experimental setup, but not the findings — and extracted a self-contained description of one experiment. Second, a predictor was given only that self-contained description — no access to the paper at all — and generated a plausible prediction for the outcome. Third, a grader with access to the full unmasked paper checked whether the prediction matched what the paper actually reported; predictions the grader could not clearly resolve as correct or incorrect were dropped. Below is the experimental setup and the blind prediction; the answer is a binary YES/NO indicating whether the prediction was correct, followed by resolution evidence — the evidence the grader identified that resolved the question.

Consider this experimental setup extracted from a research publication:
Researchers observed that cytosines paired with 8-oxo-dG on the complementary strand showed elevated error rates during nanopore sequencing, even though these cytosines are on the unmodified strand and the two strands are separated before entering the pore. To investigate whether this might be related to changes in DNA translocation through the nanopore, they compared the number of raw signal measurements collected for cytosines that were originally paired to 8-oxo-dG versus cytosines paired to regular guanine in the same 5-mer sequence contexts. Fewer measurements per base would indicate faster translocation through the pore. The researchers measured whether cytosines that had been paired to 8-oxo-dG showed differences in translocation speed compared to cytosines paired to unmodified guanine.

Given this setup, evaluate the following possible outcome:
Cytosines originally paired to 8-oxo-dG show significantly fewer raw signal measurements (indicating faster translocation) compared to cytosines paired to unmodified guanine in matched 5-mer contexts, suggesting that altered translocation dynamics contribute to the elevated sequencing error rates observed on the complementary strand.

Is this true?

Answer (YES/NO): YES